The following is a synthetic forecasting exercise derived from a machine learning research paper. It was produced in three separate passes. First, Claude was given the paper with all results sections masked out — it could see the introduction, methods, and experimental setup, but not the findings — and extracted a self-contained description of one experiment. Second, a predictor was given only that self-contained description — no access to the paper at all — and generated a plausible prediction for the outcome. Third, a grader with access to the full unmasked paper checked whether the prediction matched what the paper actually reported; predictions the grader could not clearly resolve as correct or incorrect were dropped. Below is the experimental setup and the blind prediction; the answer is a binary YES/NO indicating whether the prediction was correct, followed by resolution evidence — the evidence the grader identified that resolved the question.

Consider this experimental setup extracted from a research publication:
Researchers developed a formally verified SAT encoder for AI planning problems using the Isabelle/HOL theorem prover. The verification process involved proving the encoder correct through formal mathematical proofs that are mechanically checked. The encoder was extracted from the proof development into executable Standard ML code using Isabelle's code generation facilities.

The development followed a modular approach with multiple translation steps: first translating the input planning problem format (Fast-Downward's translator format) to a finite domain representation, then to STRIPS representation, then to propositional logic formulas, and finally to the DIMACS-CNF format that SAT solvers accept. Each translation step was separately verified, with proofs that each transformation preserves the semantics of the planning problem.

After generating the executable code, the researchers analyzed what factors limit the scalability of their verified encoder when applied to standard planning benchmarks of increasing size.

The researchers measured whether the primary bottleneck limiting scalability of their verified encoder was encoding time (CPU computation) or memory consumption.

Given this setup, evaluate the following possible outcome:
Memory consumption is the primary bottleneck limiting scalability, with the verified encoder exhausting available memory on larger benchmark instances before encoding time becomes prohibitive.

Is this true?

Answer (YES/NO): YES